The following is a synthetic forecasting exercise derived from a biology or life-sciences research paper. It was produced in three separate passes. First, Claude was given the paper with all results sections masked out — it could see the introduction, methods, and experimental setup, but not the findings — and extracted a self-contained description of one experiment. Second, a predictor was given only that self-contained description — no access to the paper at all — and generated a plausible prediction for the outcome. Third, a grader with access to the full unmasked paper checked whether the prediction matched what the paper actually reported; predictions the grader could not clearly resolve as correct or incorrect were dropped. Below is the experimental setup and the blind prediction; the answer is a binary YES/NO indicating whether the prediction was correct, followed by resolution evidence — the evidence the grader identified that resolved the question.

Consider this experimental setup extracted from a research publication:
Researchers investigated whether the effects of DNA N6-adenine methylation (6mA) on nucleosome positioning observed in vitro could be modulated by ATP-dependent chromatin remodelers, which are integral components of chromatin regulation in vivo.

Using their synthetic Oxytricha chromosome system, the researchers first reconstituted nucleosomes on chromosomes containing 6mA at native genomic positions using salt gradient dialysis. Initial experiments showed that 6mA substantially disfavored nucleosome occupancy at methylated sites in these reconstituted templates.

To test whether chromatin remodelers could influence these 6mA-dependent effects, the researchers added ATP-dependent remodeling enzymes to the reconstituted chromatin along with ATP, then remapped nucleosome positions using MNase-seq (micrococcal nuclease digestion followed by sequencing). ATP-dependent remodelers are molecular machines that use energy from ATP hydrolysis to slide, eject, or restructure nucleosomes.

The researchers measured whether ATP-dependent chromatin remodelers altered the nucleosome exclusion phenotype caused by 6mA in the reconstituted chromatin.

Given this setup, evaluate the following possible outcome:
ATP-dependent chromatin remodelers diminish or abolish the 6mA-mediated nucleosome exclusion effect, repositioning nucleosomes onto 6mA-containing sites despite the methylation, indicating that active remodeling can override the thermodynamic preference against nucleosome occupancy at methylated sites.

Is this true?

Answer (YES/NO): YES